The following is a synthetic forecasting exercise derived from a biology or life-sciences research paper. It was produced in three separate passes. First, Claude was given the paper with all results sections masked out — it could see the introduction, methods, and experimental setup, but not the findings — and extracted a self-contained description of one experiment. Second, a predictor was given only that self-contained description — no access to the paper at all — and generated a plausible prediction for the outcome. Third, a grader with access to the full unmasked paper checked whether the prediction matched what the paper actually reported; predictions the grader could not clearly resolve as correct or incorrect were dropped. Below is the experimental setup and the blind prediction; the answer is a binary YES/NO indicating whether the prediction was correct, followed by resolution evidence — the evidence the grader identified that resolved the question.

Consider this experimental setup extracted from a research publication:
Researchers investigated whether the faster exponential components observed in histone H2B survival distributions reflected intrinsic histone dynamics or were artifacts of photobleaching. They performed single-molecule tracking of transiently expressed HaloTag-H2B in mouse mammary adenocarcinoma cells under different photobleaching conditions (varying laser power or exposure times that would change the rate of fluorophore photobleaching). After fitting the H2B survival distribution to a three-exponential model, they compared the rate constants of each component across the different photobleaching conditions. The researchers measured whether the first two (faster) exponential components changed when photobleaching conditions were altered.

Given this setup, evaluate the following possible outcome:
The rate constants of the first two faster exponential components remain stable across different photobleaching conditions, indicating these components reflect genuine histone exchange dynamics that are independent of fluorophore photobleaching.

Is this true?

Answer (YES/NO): NO